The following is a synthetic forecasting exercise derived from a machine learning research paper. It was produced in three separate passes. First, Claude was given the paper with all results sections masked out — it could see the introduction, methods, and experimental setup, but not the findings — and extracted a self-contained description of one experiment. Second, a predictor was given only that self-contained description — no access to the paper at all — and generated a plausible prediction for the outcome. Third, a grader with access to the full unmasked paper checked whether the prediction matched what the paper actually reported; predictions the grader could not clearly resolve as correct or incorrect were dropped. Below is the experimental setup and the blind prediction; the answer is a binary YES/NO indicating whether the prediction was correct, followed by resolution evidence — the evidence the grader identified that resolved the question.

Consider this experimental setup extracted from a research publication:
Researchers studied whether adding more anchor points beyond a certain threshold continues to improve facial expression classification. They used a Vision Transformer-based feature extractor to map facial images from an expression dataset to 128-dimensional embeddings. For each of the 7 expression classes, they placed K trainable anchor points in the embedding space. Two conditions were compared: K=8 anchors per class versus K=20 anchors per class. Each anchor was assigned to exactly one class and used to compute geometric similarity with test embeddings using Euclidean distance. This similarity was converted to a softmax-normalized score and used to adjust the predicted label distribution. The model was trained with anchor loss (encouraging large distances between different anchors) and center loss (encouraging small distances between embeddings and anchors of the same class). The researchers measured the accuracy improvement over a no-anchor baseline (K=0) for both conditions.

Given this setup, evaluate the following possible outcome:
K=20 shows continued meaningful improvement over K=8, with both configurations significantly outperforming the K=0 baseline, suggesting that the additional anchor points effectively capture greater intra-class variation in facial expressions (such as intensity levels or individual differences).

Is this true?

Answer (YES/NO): NO